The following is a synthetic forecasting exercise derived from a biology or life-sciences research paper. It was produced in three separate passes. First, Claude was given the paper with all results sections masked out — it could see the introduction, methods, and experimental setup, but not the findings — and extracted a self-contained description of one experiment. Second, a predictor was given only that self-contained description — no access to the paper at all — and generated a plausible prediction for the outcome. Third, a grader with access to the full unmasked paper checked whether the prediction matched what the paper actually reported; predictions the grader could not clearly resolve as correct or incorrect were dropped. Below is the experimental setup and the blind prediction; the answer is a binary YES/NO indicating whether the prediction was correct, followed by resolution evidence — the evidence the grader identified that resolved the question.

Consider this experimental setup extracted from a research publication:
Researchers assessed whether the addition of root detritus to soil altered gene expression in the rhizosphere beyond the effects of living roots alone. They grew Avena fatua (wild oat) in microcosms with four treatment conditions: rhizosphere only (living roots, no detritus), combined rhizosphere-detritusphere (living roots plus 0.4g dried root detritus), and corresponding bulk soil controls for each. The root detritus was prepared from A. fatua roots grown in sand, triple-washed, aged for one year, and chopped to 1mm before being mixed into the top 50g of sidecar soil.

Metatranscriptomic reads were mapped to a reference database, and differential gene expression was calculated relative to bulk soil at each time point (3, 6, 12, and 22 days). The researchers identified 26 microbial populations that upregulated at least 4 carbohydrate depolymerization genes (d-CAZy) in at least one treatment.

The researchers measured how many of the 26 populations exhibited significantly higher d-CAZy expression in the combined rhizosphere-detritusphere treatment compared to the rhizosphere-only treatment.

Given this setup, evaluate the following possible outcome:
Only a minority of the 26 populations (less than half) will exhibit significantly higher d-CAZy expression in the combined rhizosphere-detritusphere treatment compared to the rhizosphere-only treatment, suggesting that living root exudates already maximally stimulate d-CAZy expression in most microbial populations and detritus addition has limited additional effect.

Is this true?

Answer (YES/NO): YES